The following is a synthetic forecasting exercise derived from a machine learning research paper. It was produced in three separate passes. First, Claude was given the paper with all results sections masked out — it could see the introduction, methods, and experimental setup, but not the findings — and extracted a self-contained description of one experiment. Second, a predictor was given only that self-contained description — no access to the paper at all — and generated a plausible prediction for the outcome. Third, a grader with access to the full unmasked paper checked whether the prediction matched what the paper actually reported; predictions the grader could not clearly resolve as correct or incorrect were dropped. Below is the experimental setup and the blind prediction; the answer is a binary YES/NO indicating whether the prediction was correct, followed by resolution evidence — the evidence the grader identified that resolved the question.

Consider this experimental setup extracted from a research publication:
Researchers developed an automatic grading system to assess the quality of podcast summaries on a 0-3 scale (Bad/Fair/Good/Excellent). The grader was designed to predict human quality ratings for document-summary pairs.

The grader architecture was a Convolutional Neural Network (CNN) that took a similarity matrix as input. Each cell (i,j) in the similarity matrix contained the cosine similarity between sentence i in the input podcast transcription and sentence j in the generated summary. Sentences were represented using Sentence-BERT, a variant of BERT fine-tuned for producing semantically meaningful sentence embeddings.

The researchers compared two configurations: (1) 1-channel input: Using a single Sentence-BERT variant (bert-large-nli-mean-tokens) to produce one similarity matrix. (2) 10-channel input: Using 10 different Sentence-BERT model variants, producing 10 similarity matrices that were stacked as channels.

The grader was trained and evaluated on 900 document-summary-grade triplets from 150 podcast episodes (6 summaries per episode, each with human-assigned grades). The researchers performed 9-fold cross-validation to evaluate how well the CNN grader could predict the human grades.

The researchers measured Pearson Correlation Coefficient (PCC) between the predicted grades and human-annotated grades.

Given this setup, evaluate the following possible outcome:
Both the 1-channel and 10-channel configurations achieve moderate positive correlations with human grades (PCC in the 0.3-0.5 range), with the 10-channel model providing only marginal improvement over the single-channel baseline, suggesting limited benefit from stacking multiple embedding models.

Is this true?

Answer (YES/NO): NO